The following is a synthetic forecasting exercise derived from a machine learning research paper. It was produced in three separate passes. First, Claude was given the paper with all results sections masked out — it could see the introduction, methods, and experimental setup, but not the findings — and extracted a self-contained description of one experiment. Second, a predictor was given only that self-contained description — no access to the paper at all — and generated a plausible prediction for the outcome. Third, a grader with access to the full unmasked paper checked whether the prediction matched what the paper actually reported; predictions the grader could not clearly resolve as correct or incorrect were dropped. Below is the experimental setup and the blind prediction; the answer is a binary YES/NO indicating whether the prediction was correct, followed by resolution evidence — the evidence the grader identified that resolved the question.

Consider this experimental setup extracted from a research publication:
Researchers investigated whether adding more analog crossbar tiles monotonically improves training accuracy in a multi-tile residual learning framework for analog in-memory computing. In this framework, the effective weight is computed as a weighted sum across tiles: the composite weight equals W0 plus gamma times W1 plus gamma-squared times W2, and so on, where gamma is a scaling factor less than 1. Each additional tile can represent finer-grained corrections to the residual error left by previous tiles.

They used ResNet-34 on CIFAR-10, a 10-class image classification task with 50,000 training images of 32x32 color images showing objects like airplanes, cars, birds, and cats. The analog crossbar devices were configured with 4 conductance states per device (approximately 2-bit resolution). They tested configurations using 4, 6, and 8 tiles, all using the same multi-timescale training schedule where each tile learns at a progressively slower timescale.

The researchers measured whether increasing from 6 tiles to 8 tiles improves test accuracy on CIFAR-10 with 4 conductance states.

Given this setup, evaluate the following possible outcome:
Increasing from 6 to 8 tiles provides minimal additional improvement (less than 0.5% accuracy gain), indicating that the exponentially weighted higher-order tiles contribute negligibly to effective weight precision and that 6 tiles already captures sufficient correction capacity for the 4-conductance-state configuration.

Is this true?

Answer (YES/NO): NO